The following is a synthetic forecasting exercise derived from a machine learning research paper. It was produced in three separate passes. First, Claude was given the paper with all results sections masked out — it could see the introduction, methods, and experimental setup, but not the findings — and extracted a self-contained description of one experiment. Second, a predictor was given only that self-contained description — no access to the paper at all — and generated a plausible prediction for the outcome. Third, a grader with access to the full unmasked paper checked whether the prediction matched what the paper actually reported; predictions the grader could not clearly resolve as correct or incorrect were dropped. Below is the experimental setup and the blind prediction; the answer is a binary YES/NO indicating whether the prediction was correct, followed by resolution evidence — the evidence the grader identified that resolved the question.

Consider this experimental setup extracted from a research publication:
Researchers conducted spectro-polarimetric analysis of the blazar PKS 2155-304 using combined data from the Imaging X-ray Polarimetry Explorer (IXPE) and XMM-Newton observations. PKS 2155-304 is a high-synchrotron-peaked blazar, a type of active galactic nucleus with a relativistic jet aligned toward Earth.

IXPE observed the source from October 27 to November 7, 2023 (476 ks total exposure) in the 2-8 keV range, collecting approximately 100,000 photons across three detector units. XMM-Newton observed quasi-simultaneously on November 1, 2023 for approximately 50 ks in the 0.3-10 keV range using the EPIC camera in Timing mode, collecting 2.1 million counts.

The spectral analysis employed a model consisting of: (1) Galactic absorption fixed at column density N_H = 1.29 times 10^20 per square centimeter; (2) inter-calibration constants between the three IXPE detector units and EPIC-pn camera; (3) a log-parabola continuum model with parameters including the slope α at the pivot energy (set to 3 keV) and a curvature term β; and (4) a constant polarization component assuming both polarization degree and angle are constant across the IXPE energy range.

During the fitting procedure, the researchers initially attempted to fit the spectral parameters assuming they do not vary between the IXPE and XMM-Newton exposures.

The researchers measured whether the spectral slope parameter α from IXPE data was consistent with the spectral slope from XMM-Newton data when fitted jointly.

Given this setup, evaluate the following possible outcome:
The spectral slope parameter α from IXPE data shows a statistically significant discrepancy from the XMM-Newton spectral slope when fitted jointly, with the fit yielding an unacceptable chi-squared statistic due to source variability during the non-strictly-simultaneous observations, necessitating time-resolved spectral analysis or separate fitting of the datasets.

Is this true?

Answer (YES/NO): YES